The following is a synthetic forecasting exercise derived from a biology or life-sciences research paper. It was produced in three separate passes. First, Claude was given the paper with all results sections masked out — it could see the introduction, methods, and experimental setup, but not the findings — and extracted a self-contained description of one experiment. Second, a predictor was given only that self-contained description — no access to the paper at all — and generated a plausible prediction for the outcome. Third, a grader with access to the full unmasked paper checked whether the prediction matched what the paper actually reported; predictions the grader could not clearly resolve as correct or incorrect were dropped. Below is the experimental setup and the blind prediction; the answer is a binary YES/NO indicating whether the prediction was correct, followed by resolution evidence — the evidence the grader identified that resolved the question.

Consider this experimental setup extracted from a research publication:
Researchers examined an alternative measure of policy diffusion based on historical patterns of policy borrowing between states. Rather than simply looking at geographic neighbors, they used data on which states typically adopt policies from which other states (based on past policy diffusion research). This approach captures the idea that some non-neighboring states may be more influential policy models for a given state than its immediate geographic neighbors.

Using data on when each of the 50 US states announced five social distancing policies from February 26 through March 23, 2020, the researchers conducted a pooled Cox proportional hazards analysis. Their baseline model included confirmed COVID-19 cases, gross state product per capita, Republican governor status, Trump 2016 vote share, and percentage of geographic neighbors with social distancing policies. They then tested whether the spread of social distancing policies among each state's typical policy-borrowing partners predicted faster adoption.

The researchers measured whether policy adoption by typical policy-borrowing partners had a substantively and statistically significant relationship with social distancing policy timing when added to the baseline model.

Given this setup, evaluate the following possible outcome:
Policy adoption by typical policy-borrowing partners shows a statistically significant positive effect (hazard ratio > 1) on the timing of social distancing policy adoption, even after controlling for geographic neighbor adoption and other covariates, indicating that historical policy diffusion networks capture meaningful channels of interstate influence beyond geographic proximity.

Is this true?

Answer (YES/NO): NO